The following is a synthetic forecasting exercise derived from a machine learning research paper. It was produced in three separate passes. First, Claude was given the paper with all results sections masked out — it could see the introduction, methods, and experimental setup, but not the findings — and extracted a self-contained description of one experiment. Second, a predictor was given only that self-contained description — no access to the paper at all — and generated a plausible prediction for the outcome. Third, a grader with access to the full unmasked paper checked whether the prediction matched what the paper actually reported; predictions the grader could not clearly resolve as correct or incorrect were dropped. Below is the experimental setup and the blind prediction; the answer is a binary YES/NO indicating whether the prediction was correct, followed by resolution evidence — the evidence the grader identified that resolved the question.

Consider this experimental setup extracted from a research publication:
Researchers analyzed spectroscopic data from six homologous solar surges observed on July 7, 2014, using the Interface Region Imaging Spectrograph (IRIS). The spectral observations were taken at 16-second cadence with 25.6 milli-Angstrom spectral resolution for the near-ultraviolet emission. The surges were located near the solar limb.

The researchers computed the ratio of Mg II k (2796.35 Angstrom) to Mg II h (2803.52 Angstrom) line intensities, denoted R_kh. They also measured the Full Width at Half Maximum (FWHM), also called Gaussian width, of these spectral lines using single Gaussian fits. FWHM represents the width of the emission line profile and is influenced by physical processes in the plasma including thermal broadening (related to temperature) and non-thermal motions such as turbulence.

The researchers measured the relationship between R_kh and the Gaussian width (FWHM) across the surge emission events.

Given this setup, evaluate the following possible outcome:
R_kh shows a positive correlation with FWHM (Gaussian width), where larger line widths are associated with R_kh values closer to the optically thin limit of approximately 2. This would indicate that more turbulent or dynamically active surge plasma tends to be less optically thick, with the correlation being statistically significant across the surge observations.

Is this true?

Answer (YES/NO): NO